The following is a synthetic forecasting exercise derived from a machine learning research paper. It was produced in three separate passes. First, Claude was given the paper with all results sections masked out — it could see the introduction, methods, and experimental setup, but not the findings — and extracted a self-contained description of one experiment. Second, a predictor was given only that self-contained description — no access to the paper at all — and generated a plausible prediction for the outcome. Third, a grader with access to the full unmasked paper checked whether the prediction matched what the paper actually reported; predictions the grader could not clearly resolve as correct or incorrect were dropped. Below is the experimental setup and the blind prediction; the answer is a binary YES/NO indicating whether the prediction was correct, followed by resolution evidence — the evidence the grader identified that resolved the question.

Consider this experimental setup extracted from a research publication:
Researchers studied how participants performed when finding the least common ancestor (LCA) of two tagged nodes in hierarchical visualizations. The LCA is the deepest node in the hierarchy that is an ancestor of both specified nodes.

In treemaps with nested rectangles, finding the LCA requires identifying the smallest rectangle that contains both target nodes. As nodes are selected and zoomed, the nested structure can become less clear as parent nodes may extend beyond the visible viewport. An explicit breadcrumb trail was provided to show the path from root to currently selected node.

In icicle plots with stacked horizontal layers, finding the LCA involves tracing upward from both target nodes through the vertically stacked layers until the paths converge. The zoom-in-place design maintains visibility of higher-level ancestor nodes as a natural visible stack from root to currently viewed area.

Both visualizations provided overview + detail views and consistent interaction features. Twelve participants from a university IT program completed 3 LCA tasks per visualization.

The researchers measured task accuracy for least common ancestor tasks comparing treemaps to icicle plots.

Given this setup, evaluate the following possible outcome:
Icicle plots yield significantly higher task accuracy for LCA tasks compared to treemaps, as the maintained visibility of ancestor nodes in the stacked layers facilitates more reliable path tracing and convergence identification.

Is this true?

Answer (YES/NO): NO